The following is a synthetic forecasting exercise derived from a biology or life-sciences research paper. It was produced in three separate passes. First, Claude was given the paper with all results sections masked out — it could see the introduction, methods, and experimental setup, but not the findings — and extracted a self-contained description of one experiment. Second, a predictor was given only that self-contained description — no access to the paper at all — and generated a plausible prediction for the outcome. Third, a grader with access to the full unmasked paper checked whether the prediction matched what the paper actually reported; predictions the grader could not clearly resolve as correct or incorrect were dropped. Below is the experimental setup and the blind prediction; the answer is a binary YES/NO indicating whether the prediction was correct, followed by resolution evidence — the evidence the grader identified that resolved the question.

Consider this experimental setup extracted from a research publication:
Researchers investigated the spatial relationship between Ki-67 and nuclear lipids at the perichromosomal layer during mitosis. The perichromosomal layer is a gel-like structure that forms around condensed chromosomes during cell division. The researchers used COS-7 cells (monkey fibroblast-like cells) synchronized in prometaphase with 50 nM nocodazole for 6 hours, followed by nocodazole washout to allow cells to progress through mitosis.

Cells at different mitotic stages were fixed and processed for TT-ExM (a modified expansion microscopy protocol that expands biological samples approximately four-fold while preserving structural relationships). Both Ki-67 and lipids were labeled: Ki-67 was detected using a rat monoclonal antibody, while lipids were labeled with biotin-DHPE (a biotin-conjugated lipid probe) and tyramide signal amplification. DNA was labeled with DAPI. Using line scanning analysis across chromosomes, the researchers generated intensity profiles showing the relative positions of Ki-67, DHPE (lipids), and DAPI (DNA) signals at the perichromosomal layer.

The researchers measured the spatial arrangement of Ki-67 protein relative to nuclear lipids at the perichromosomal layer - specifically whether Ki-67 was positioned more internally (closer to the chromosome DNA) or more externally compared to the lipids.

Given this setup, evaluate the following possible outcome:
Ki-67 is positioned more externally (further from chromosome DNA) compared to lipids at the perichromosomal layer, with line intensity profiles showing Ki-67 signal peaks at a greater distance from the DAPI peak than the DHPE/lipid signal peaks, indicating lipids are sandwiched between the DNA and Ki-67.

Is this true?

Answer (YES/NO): NO